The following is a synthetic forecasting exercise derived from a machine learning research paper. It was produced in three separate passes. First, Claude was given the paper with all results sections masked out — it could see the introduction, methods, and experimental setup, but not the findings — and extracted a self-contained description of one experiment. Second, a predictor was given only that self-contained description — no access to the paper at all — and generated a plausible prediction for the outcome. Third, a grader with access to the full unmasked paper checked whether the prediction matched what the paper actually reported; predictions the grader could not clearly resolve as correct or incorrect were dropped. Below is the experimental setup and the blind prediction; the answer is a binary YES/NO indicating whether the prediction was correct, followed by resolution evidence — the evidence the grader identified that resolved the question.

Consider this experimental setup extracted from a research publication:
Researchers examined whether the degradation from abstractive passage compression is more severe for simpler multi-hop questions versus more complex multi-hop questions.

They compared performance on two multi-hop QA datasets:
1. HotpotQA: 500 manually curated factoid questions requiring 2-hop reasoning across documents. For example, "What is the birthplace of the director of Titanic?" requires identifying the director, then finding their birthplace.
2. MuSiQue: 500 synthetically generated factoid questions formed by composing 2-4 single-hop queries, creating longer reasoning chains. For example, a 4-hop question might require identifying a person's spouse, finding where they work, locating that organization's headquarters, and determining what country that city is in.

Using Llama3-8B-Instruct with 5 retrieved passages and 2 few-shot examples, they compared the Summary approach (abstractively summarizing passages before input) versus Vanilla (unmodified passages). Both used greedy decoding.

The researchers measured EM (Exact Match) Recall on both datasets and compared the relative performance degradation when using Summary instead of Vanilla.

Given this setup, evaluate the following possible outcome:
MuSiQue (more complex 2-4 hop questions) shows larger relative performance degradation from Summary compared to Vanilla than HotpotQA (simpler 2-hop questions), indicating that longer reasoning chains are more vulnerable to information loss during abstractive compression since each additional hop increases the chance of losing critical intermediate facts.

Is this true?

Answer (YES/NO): YES